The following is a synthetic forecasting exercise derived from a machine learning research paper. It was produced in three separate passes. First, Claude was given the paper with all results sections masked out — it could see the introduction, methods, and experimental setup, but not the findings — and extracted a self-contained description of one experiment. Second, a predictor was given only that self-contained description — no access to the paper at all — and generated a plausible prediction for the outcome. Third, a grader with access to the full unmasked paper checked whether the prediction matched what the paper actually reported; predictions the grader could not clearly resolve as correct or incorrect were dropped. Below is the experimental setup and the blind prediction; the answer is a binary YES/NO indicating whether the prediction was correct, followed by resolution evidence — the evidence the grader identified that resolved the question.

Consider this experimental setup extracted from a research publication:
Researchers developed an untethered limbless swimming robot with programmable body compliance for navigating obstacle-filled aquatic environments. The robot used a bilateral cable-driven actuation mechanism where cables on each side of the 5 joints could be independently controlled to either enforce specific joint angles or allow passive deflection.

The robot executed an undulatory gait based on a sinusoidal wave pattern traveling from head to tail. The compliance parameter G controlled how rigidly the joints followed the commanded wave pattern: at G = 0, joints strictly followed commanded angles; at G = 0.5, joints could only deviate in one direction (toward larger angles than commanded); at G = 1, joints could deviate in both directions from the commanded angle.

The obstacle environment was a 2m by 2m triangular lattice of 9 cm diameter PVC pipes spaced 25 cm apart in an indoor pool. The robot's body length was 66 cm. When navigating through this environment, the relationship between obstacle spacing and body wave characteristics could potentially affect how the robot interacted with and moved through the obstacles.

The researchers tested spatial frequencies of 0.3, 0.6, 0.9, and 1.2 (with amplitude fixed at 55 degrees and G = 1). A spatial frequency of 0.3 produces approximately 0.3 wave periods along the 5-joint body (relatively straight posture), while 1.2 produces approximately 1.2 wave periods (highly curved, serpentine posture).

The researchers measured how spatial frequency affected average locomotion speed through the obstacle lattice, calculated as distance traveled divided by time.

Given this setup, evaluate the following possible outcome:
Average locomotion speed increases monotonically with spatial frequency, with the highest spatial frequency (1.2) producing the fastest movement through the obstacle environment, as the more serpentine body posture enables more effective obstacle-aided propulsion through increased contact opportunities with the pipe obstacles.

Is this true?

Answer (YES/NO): NO